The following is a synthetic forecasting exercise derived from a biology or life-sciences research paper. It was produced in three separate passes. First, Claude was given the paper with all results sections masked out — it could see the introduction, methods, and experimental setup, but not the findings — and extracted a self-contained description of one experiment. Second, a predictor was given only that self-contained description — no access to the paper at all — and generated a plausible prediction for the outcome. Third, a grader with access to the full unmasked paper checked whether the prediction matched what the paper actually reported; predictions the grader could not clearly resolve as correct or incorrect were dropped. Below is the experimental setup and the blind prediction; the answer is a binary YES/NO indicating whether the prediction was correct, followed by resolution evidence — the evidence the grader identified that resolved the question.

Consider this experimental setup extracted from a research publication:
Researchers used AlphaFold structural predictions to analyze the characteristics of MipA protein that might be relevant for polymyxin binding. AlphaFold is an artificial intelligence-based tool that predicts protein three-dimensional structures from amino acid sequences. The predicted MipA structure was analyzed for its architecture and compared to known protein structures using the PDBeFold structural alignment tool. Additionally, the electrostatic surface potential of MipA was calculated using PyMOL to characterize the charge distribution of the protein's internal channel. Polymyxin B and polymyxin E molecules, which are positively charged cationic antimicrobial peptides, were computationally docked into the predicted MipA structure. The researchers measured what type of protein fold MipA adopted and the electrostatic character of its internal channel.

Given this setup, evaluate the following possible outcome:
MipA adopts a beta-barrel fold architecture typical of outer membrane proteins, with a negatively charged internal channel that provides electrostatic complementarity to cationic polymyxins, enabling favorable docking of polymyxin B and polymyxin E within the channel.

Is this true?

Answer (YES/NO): YES